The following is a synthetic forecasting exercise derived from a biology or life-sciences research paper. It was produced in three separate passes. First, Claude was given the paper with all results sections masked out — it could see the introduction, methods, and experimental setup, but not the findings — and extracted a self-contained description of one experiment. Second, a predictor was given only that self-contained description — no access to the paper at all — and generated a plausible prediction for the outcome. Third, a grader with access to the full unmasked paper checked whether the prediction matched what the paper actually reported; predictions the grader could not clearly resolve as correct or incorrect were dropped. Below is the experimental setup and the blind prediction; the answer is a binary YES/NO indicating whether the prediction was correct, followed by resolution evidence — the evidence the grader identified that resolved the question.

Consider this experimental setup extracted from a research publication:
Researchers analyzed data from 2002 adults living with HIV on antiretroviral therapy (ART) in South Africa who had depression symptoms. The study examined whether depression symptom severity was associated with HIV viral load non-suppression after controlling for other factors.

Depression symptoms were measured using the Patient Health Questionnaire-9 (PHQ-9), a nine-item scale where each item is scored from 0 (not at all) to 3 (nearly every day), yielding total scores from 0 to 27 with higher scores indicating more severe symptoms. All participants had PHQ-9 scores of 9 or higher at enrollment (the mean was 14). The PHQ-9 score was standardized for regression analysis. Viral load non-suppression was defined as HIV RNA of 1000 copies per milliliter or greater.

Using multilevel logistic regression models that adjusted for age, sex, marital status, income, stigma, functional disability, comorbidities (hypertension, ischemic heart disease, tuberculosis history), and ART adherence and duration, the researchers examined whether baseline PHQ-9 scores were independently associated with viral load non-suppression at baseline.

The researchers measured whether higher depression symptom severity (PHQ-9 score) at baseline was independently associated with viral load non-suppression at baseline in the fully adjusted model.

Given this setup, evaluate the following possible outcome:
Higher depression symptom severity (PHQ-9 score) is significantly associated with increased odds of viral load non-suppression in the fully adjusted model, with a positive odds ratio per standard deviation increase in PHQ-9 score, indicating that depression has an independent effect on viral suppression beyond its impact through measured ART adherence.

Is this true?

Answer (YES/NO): NO